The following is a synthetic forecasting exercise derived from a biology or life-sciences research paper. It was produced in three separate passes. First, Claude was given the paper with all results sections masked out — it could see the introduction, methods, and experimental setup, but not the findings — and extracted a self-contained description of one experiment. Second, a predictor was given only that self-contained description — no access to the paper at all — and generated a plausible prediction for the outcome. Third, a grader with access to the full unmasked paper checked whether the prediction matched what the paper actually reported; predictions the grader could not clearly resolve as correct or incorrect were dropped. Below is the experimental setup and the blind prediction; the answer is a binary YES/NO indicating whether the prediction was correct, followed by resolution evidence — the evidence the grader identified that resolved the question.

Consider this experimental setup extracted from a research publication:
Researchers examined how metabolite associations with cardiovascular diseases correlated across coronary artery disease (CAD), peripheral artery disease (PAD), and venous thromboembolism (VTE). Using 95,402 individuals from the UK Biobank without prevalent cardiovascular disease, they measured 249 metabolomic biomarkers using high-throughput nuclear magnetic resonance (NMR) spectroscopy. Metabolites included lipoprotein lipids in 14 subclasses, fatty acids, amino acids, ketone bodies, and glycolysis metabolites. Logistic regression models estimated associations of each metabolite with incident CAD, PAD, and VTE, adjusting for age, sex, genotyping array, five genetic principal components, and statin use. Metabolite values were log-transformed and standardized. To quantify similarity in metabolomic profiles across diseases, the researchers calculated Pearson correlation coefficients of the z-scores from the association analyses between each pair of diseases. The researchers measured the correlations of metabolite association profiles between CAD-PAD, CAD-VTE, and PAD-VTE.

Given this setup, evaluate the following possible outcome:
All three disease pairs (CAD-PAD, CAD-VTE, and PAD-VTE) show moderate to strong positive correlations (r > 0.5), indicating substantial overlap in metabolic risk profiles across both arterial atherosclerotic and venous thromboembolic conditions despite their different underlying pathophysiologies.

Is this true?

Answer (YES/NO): YES